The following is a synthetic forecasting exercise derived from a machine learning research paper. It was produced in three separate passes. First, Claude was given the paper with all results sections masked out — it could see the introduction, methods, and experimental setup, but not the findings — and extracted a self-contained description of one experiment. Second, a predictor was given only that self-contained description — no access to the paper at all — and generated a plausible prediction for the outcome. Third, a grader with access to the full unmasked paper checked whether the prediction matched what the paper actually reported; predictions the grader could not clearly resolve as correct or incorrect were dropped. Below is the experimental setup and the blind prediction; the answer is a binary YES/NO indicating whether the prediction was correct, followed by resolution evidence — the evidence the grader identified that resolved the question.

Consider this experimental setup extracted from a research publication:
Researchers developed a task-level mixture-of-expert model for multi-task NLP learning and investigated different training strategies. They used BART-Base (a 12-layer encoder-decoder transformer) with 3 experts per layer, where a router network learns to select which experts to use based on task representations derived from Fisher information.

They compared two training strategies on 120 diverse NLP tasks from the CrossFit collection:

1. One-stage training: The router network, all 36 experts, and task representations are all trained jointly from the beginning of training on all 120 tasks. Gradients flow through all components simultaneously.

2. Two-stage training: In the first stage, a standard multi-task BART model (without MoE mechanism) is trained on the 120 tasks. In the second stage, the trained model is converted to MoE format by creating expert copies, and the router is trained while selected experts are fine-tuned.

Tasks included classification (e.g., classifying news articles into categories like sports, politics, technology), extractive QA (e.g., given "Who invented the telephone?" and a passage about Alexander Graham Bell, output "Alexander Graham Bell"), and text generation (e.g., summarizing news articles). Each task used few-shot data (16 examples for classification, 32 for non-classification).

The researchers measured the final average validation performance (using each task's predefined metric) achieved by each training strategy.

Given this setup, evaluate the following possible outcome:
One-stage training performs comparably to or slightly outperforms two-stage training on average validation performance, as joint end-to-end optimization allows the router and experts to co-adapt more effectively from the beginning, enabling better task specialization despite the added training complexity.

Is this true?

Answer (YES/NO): NO